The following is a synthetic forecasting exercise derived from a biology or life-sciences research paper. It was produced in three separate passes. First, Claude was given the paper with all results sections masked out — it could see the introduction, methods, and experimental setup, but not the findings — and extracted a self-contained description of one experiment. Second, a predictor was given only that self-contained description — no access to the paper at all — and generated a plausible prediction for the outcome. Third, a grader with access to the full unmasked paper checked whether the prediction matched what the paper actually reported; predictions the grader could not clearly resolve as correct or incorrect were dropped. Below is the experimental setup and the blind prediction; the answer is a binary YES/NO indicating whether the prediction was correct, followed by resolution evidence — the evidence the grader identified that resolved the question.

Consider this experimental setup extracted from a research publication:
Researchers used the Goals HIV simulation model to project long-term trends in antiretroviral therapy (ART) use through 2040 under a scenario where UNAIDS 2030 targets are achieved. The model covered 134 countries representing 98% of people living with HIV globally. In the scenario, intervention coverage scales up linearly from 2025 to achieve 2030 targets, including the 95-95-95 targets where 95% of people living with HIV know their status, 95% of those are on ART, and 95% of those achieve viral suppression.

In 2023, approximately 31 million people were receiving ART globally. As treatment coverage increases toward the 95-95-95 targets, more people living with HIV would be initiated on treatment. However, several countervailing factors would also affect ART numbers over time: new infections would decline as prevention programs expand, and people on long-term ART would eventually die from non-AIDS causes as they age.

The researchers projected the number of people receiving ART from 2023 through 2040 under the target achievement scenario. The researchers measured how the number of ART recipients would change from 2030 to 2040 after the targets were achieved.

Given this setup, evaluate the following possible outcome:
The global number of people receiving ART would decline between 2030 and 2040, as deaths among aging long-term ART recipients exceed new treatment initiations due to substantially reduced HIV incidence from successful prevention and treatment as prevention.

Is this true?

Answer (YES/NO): YES